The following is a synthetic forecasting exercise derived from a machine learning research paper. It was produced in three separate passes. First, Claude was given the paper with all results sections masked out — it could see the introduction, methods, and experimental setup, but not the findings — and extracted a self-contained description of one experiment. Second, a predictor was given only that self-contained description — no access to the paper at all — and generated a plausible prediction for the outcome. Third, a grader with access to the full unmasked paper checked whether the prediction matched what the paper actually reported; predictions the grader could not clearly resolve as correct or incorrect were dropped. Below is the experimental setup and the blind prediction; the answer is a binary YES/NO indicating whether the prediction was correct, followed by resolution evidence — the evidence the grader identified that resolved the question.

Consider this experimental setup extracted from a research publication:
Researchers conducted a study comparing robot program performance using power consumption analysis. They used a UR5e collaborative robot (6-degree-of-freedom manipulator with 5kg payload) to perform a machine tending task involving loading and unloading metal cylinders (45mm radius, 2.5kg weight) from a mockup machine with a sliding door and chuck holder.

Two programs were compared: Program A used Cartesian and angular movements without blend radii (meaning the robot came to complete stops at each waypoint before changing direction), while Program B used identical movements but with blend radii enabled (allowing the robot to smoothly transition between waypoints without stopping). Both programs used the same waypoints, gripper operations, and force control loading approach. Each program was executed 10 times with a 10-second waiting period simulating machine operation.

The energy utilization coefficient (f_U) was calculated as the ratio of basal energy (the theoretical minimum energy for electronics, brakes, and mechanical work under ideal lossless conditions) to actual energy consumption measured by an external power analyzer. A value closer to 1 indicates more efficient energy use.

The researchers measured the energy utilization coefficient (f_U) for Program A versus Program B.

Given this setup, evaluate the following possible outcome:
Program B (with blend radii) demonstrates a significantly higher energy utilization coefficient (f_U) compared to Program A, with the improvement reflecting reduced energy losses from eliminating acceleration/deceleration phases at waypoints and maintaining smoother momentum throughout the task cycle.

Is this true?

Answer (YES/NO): NO